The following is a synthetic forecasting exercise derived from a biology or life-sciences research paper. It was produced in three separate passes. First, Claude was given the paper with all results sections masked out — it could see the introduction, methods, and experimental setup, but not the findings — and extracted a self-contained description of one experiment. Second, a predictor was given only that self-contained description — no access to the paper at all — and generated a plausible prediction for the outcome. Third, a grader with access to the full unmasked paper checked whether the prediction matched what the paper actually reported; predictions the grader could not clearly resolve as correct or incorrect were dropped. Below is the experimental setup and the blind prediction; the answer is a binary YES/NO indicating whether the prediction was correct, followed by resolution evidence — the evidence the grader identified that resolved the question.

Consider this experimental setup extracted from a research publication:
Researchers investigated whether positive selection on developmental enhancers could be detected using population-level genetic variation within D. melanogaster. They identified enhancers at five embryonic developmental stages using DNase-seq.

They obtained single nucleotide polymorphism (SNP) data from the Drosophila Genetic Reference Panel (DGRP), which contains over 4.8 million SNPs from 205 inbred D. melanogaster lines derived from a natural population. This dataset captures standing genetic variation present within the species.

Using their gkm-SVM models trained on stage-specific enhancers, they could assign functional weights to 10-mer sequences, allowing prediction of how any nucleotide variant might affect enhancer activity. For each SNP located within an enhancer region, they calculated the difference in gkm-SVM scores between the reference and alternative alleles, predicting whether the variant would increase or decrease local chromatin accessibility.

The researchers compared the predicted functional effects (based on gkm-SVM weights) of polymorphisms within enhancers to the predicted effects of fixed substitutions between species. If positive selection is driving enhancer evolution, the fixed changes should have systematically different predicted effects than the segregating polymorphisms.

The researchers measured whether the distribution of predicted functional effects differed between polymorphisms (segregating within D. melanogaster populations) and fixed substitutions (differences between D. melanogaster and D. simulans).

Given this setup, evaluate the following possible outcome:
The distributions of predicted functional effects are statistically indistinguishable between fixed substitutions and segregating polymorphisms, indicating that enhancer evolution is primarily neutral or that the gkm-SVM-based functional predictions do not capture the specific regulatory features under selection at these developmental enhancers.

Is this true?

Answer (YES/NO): NO